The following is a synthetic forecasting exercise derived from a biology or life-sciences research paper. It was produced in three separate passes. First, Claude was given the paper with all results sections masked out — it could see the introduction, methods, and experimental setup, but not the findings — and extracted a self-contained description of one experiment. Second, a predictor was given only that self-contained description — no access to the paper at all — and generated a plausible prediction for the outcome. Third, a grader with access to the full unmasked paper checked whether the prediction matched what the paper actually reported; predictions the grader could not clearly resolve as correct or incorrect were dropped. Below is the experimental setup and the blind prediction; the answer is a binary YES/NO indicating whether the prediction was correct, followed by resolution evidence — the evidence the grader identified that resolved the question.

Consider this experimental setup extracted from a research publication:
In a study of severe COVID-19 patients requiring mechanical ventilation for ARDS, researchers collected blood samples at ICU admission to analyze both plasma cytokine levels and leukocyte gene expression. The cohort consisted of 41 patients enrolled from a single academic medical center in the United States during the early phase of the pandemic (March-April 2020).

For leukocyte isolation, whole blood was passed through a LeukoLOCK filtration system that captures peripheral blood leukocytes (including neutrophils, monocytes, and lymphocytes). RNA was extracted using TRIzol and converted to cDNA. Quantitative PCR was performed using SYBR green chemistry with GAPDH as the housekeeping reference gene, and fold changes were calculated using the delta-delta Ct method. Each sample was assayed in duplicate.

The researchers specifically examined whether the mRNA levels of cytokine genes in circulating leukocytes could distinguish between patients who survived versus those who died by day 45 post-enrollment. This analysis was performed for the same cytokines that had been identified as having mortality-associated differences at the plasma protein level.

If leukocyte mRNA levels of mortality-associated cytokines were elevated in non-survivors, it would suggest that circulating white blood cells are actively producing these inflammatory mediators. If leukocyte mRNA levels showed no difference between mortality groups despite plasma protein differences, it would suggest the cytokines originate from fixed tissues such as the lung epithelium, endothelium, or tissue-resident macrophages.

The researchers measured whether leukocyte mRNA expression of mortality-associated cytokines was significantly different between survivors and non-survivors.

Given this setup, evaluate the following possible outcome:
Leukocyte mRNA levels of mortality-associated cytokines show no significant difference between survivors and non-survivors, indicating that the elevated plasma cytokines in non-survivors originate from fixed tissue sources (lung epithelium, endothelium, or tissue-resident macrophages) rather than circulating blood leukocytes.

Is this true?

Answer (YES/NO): YES